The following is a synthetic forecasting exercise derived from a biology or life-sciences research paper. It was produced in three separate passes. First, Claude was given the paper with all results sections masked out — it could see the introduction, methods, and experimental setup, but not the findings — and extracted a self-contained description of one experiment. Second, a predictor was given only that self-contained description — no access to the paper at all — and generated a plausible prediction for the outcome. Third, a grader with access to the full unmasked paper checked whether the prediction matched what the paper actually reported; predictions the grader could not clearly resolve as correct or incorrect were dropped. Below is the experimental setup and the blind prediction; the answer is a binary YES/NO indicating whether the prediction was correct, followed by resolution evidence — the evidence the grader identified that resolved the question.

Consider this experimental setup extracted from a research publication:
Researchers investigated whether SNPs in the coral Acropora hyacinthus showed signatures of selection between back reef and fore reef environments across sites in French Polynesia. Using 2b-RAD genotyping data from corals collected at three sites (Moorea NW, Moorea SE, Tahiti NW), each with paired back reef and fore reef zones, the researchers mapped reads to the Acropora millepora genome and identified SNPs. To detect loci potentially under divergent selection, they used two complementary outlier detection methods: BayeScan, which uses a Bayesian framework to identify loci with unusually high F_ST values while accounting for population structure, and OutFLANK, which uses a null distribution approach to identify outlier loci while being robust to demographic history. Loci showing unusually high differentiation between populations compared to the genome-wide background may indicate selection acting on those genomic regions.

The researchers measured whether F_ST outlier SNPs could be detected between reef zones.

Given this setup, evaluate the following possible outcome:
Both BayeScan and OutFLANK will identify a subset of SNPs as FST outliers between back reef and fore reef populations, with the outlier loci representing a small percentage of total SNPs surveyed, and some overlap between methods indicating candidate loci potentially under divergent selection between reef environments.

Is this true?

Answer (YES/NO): NO